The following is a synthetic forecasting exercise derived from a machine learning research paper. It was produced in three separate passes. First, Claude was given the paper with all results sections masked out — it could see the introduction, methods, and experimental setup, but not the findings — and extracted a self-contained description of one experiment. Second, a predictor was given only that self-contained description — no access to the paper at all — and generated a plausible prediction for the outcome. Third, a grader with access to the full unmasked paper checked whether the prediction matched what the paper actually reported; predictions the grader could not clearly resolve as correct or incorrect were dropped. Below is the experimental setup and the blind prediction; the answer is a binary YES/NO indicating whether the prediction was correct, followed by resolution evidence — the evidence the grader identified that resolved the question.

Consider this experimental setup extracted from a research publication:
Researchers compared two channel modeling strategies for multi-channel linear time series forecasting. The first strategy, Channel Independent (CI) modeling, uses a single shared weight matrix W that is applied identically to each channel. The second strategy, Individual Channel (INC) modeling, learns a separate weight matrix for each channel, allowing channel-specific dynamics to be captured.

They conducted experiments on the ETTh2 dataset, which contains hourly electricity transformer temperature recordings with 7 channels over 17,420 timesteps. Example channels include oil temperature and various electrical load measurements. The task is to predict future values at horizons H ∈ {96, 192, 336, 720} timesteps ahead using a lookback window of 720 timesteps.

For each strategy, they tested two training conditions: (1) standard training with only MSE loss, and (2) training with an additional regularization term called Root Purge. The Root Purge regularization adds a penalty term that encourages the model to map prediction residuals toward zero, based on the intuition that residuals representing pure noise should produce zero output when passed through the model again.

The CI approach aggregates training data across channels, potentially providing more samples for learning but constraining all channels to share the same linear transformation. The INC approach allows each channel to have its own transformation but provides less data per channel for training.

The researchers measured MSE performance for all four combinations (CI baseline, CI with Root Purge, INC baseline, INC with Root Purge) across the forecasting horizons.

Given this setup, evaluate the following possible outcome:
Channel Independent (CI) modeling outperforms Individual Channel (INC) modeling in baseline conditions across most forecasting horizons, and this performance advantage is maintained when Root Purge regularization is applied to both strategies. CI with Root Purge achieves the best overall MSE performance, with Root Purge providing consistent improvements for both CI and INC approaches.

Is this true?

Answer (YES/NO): NO